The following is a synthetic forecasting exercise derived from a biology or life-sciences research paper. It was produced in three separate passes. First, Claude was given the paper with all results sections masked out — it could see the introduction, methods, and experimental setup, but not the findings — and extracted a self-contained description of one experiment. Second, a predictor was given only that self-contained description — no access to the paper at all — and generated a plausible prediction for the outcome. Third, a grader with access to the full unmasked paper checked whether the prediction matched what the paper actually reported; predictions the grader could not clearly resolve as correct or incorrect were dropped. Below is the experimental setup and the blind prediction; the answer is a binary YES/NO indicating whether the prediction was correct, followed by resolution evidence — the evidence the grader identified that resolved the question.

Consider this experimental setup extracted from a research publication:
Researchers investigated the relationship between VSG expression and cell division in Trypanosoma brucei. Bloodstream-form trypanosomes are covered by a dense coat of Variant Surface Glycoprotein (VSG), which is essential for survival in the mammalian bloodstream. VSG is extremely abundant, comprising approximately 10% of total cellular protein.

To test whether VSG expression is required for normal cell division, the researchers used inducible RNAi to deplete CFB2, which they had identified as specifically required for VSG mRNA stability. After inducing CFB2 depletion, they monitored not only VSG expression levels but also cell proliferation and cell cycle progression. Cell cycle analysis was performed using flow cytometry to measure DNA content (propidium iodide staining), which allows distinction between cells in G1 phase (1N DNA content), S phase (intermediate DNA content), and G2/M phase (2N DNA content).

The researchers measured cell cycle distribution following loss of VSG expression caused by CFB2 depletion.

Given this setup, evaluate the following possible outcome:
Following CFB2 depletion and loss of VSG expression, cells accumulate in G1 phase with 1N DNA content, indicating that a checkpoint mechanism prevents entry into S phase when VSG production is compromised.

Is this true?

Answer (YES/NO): NO